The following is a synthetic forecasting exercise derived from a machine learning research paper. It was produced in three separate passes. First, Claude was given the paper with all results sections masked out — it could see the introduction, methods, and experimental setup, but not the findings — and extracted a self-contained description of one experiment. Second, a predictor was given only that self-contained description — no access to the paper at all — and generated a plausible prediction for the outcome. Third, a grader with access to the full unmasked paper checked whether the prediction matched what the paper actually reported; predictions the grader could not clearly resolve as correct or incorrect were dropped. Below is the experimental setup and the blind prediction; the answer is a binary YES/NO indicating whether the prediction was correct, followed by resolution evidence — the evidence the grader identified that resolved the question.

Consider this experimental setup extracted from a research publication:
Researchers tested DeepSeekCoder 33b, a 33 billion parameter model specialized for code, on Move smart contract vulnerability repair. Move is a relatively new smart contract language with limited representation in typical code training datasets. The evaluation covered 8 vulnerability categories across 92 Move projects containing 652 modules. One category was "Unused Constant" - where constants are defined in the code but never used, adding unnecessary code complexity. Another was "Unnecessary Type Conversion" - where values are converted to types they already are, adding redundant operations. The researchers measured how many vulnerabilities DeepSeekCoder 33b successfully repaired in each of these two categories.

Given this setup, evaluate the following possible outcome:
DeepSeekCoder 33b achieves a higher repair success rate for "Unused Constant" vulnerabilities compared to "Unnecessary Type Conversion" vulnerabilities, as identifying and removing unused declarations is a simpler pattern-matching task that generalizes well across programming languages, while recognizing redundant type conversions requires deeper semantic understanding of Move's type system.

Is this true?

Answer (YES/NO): YES